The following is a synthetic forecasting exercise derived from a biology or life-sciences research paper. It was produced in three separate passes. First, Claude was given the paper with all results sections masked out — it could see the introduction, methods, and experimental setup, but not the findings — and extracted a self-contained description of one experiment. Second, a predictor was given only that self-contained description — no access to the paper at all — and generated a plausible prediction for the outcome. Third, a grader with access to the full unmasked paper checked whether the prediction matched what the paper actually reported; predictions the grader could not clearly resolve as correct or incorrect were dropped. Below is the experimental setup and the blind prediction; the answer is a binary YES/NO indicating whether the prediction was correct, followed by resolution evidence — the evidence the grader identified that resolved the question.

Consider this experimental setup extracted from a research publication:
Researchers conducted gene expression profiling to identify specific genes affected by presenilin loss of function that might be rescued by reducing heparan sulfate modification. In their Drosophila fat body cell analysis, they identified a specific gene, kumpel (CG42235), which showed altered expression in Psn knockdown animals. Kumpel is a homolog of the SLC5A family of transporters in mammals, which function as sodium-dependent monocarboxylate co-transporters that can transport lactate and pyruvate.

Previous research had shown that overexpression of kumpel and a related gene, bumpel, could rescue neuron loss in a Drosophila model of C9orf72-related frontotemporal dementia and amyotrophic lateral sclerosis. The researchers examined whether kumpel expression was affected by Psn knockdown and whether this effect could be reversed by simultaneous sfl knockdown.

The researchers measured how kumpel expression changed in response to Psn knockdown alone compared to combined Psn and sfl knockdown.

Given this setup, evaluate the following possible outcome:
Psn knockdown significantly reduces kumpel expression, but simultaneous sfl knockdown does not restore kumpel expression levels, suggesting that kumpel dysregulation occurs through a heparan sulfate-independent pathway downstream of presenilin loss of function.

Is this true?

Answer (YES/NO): NO